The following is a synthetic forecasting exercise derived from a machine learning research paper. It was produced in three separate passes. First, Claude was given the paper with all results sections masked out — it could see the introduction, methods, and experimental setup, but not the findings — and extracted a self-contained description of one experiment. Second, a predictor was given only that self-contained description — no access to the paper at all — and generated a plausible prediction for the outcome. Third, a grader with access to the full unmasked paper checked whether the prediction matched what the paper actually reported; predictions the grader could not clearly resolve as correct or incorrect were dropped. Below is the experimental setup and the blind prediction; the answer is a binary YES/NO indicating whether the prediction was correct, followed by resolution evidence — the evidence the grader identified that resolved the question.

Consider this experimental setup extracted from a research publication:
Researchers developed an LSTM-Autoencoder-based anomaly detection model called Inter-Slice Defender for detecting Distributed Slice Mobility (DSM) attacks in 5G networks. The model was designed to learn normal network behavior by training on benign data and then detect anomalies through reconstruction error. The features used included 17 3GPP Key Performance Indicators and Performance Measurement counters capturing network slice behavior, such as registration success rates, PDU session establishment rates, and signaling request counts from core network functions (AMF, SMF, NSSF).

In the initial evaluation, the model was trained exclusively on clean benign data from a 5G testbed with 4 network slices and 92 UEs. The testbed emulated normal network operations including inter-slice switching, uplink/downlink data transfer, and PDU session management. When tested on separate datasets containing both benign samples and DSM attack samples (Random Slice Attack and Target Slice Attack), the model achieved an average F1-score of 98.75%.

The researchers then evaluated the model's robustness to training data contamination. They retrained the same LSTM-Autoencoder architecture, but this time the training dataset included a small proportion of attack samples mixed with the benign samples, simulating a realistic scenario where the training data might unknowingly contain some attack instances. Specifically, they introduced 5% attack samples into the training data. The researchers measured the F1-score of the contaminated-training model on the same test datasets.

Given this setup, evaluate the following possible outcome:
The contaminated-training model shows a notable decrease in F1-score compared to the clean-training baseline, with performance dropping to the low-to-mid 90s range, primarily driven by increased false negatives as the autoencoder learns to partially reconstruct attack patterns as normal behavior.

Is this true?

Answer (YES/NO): NO